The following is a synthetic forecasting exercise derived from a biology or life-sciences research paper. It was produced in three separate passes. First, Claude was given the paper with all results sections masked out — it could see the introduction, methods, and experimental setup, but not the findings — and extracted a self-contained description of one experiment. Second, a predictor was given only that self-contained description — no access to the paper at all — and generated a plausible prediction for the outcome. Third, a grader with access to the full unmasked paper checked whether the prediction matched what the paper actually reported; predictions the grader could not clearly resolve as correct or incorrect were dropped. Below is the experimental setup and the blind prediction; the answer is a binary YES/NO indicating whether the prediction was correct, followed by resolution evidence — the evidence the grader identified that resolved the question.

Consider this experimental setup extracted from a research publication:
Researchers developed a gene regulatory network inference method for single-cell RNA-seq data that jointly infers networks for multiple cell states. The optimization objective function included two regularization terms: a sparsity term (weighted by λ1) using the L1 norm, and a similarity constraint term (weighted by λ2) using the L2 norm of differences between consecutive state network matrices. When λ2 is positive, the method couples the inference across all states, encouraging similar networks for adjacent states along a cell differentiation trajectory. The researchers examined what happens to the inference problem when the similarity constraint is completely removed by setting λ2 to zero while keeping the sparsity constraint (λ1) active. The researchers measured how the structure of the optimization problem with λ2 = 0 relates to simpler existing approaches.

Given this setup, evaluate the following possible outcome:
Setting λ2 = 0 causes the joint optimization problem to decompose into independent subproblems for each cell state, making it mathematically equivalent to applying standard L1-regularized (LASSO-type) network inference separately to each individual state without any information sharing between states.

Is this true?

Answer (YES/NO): YES